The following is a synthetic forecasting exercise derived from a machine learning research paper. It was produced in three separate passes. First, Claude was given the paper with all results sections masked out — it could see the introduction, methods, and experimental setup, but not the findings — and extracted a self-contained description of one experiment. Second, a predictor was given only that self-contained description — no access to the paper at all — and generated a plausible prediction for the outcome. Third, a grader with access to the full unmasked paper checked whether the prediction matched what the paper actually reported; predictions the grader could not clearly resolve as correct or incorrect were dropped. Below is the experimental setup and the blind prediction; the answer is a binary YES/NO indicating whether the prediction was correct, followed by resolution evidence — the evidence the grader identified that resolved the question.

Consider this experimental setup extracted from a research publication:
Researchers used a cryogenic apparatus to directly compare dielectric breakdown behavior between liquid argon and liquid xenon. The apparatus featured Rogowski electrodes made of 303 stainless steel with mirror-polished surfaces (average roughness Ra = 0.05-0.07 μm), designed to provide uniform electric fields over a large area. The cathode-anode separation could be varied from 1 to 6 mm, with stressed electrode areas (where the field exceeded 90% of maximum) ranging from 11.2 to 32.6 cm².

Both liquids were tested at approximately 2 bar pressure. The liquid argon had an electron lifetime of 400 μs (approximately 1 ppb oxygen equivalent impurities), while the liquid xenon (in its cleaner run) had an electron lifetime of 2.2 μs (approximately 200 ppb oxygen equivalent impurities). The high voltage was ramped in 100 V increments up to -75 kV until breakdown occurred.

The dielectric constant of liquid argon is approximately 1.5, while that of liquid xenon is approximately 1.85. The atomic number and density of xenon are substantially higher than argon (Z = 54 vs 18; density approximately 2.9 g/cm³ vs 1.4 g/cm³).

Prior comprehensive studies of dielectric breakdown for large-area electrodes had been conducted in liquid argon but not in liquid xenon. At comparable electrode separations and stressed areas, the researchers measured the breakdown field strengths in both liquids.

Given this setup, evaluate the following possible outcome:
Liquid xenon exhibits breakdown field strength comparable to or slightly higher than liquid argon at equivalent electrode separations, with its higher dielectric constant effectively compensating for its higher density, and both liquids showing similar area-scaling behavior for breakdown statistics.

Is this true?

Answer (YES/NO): YES